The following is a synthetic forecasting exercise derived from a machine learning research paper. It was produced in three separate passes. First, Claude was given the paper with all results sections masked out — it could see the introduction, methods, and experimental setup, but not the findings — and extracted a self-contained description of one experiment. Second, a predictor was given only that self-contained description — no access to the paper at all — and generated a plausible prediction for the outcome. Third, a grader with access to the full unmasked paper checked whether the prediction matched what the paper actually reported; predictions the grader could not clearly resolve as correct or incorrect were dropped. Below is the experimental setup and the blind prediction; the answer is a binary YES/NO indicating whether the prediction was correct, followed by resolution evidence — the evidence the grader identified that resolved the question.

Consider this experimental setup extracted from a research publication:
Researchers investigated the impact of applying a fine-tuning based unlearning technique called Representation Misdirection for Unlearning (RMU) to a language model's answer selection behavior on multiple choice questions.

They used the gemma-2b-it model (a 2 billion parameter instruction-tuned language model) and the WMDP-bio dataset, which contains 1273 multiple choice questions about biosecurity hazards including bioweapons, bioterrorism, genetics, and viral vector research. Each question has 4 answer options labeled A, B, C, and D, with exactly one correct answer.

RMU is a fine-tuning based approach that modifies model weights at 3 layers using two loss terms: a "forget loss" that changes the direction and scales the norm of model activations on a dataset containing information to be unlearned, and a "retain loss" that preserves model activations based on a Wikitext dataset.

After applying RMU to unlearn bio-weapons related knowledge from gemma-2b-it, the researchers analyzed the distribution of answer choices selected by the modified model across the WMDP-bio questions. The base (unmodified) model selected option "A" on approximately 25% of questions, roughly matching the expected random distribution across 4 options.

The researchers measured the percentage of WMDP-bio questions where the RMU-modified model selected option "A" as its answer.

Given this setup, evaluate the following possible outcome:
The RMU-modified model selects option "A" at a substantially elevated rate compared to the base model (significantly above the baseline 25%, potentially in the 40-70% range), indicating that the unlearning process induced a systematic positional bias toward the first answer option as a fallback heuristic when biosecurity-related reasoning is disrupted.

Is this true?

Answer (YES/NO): YES